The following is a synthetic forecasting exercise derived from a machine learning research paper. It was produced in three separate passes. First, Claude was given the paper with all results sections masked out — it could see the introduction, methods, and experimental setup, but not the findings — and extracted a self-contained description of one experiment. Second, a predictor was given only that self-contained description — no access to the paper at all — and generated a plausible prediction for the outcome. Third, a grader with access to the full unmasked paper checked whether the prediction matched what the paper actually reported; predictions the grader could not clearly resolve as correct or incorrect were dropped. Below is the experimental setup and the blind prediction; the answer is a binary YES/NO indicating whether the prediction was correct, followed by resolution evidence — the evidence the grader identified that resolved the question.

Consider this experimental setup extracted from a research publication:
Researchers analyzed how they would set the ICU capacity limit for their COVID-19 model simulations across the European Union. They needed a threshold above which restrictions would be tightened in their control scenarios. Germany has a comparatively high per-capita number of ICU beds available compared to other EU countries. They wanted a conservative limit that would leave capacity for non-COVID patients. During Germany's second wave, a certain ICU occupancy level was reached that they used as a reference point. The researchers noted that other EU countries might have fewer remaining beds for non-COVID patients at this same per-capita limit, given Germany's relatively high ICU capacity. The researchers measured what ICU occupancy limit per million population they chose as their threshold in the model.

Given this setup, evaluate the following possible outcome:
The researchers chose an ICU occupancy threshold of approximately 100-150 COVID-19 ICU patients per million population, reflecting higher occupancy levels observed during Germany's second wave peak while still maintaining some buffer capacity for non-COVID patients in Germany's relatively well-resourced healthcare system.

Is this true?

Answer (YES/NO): NO